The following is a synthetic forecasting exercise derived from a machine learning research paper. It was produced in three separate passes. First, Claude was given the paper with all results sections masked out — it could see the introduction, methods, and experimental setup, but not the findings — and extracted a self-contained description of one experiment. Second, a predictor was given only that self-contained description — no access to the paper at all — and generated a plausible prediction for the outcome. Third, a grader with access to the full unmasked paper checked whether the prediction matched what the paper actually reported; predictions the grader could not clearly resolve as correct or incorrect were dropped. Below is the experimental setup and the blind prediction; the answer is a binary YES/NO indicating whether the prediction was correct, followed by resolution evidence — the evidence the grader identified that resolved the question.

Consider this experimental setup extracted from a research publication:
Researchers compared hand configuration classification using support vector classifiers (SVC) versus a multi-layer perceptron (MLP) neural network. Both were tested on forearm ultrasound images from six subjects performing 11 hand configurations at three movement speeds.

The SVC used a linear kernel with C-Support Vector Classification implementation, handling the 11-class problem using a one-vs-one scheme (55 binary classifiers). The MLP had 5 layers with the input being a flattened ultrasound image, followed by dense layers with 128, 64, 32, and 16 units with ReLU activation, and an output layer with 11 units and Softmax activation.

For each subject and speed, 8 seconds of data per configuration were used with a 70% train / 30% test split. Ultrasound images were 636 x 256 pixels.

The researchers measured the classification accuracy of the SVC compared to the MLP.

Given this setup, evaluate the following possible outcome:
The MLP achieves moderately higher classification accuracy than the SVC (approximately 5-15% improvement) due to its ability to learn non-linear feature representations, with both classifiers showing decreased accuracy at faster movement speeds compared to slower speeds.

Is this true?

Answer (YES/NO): NO